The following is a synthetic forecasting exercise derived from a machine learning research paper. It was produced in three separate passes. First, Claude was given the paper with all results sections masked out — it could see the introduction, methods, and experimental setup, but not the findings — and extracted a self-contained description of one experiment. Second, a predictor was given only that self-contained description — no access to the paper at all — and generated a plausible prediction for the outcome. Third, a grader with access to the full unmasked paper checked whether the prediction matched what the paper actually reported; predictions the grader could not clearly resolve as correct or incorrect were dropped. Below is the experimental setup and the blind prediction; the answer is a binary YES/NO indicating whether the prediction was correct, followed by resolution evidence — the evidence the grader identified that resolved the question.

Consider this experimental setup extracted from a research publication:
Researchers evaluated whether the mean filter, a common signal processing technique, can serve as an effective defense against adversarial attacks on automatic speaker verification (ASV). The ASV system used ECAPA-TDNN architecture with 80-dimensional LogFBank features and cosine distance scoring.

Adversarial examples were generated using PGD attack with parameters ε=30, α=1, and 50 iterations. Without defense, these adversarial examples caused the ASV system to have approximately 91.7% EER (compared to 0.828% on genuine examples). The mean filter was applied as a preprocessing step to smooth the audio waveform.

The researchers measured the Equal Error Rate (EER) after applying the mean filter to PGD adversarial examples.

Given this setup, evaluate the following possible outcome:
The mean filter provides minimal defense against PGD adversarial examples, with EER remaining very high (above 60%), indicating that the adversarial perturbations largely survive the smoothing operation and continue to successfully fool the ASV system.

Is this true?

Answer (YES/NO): YES